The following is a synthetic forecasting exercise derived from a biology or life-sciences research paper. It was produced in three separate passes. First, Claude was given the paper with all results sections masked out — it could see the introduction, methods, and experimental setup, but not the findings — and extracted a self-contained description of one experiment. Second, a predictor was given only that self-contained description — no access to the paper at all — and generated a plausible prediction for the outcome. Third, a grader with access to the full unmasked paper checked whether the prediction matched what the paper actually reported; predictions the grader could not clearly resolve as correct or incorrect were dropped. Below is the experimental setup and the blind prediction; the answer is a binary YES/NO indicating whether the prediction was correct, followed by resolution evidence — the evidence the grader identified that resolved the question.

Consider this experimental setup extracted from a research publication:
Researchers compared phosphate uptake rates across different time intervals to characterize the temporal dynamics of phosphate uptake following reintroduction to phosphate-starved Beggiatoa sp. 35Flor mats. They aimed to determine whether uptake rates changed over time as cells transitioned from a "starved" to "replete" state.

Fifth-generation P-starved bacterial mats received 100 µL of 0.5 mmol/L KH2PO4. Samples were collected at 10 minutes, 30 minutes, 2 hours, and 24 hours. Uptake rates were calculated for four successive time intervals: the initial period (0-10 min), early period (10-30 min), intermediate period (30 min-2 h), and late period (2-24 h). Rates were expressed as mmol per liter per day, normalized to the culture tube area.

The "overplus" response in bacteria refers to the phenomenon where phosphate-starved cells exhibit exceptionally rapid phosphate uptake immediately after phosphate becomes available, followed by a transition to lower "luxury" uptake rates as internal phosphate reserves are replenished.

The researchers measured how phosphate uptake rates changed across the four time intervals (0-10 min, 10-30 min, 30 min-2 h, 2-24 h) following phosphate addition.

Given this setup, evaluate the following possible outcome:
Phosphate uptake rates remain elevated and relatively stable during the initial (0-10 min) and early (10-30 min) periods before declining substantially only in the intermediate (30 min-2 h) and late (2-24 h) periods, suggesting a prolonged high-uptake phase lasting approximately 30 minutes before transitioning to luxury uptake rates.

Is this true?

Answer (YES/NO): NO